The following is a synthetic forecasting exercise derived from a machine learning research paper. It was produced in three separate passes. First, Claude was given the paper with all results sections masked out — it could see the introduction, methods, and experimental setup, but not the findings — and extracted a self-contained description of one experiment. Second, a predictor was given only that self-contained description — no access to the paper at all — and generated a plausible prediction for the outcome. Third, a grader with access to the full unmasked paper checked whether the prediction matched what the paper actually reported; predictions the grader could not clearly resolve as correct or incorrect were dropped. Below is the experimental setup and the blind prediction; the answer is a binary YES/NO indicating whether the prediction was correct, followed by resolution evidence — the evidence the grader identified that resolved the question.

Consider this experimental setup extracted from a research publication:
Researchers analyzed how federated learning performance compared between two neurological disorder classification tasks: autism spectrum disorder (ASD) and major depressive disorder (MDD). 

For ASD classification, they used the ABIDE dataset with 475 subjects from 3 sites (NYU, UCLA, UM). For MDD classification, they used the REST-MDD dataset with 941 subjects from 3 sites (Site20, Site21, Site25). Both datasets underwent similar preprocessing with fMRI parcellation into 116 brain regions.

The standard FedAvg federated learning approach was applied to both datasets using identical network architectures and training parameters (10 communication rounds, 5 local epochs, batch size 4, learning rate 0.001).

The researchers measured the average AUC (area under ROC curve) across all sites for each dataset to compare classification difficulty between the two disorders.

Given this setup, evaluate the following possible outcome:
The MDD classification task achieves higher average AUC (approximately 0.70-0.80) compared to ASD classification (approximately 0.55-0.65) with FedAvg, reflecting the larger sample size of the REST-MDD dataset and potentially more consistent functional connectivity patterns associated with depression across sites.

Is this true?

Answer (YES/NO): NO